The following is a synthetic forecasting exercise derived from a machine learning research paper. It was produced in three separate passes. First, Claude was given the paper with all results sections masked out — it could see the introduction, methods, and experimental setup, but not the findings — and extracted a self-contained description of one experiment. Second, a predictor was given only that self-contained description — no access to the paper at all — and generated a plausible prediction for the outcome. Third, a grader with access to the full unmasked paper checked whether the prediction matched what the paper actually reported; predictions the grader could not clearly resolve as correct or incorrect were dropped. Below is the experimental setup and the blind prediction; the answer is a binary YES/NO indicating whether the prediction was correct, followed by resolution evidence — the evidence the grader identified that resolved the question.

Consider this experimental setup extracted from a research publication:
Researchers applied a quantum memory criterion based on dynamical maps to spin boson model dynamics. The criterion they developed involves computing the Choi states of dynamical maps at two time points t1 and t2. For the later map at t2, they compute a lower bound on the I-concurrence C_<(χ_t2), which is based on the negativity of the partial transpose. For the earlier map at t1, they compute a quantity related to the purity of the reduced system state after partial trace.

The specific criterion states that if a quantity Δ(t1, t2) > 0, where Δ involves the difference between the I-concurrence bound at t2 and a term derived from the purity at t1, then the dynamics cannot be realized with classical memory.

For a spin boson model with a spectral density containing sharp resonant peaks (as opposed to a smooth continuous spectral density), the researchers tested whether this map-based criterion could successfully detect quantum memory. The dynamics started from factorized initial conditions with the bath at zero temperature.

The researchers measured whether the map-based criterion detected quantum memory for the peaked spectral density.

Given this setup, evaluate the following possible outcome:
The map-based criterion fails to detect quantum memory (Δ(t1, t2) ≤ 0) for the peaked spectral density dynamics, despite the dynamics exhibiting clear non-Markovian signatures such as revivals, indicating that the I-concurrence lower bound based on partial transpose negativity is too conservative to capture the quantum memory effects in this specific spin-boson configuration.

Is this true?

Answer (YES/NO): NO